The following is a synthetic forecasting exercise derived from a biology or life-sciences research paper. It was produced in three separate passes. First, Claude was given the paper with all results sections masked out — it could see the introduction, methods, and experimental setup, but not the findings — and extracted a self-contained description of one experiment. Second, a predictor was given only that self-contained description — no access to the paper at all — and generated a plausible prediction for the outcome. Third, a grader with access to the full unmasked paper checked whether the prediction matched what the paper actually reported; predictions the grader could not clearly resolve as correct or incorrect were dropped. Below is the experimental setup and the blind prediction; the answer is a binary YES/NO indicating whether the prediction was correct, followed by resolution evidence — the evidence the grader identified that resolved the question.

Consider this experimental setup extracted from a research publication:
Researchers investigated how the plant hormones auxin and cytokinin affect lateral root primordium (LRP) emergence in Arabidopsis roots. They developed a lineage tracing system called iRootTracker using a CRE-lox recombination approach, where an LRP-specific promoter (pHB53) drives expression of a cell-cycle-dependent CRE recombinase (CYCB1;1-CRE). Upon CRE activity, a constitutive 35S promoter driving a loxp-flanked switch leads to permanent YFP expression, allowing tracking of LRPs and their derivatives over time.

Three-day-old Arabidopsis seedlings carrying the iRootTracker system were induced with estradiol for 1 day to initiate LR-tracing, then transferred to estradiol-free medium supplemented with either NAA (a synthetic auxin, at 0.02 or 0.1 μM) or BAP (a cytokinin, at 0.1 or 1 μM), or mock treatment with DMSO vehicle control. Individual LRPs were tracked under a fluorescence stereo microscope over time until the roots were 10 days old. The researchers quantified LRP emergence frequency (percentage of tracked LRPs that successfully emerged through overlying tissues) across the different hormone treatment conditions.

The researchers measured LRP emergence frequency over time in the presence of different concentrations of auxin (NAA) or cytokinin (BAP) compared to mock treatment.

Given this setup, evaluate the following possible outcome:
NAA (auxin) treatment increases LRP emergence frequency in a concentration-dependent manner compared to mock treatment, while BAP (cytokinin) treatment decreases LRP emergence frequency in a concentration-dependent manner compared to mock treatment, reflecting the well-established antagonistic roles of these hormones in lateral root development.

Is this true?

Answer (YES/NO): YES